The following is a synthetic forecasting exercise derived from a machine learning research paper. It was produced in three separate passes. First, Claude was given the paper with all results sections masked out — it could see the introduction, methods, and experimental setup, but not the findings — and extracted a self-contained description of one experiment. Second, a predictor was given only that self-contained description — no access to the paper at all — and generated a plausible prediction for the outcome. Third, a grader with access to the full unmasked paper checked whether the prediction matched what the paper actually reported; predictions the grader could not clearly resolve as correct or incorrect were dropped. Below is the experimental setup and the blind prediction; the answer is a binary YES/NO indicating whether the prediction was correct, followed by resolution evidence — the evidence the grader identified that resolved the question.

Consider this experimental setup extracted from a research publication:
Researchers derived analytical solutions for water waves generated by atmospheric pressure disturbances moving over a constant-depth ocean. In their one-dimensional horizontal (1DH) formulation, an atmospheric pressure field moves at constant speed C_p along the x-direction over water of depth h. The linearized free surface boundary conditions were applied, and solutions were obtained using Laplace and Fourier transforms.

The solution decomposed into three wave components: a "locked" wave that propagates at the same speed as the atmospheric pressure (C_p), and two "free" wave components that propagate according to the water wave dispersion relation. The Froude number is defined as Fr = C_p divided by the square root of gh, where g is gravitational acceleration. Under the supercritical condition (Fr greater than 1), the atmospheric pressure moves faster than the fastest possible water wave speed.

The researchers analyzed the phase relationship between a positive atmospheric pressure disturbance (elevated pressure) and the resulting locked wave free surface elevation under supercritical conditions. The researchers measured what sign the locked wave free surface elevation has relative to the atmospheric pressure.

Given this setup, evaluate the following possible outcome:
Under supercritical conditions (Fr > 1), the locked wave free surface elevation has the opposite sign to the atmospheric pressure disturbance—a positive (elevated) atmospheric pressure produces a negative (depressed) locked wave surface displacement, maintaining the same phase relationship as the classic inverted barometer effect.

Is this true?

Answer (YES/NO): NO